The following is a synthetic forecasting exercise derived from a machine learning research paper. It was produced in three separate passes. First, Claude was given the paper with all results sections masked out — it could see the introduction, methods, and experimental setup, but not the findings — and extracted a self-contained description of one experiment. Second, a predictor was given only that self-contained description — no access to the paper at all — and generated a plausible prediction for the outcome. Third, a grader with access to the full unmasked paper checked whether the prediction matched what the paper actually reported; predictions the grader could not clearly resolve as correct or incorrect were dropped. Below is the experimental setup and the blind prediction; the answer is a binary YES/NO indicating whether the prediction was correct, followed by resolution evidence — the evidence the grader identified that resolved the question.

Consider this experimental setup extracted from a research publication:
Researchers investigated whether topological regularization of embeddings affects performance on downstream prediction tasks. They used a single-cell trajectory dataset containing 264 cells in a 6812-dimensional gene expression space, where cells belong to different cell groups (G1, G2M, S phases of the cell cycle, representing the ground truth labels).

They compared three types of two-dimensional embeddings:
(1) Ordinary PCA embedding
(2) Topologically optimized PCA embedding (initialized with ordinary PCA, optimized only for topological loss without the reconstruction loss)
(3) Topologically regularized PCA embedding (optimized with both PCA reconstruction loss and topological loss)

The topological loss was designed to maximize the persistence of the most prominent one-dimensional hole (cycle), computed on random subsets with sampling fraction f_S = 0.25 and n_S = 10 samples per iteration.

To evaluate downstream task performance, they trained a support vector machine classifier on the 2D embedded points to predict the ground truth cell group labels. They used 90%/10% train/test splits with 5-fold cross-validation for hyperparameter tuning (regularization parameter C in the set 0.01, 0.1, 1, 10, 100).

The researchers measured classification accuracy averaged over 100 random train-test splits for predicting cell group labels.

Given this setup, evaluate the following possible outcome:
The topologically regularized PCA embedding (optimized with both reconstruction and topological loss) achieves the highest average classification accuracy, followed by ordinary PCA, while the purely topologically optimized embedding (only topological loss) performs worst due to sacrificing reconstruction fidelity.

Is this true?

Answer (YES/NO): NO